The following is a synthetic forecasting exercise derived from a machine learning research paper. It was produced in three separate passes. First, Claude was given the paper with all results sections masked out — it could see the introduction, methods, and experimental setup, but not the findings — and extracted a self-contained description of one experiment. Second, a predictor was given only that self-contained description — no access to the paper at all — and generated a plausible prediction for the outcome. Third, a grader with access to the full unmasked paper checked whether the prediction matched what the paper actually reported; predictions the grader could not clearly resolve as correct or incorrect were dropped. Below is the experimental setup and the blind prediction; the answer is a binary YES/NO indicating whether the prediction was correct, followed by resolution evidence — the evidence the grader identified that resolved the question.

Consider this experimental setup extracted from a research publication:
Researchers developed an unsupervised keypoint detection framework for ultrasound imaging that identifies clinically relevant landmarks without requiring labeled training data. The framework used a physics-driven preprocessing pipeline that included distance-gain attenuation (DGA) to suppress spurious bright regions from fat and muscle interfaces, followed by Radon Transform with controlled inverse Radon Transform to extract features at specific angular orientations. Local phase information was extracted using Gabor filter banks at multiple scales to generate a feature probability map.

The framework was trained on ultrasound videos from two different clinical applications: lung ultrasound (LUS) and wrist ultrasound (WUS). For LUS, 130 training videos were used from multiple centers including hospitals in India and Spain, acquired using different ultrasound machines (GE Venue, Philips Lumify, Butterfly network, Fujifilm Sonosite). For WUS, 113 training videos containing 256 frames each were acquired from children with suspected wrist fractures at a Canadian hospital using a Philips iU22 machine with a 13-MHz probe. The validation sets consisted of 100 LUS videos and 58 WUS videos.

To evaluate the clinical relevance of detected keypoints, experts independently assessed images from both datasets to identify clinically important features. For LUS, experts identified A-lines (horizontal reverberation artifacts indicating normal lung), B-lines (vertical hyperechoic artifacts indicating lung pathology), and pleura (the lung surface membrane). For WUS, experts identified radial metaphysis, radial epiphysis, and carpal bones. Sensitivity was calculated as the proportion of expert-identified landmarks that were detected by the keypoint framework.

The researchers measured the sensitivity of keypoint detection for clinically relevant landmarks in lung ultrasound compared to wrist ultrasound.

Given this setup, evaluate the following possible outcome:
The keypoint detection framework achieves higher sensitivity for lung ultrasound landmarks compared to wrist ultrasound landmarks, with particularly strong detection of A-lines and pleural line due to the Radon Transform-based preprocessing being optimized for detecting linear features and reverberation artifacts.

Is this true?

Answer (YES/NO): YES